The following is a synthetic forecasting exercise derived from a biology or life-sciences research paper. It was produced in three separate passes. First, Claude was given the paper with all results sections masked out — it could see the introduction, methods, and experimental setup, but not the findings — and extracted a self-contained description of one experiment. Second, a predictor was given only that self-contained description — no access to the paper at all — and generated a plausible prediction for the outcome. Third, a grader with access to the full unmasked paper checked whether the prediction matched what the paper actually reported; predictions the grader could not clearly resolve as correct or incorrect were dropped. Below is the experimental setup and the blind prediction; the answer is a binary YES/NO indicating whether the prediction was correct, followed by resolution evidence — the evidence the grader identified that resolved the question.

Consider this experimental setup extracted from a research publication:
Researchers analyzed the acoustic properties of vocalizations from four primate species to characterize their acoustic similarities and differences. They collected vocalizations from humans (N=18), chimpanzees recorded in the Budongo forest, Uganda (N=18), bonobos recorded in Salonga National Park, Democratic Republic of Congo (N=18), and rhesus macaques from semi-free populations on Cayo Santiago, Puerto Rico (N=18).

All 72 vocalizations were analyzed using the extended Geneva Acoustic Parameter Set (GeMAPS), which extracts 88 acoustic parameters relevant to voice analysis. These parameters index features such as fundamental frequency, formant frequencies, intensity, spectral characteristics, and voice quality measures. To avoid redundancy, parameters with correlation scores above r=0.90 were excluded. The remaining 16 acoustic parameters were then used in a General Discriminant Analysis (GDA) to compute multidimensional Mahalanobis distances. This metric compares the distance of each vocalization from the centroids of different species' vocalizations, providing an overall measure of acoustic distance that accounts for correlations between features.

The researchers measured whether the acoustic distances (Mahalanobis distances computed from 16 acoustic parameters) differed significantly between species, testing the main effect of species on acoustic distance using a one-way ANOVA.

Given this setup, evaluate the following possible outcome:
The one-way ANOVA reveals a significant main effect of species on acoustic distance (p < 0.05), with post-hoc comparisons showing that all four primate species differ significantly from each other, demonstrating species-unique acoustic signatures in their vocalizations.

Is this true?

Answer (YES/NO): YES